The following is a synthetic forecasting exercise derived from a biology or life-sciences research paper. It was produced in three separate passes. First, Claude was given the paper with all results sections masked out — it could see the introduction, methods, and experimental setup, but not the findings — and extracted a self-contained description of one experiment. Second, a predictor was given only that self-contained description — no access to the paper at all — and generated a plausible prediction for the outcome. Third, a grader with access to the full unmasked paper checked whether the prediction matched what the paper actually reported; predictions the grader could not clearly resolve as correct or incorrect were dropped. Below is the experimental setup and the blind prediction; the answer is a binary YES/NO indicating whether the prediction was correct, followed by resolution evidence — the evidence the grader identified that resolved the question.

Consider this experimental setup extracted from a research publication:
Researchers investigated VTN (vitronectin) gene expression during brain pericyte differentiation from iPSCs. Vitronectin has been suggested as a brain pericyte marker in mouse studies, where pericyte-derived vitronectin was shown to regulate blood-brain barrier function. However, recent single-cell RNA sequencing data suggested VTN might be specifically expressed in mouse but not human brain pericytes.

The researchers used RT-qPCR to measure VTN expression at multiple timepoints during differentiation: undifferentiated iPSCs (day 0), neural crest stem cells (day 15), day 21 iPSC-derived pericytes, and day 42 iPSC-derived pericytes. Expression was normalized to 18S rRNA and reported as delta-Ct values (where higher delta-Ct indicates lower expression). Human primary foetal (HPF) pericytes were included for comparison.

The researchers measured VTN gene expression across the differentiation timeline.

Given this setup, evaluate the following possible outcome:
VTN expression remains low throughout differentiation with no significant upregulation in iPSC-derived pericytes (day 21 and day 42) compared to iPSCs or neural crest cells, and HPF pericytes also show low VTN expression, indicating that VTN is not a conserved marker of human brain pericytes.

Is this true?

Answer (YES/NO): NO